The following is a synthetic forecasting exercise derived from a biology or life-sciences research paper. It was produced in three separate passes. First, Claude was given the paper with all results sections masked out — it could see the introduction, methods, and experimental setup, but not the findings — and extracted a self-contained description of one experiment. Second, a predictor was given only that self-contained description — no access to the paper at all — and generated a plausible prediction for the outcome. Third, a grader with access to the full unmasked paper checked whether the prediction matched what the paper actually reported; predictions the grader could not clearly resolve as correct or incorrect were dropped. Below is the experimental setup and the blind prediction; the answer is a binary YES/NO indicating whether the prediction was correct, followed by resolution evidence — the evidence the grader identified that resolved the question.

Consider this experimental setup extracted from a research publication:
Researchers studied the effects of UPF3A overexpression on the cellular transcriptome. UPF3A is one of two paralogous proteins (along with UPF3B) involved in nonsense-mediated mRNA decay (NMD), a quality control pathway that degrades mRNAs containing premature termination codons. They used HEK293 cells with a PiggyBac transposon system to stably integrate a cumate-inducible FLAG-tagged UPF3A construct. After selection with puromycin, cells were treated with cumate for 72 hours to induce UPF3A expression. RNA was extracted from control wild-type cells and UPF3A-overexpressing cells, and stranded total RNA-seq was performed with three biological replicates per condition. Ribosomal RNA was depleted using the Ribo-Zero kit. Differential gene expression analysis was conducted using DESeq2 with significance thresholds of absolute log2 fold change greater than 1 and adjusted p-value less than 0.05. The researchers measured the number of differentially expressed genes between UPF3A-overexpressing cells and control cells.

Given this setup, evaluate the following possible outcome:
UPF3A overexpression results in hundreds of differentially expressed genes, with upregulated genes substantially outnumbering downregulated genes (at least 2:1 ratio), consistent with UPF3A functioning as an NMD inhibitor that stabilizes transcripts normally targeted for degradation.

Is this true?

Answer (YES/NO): NO